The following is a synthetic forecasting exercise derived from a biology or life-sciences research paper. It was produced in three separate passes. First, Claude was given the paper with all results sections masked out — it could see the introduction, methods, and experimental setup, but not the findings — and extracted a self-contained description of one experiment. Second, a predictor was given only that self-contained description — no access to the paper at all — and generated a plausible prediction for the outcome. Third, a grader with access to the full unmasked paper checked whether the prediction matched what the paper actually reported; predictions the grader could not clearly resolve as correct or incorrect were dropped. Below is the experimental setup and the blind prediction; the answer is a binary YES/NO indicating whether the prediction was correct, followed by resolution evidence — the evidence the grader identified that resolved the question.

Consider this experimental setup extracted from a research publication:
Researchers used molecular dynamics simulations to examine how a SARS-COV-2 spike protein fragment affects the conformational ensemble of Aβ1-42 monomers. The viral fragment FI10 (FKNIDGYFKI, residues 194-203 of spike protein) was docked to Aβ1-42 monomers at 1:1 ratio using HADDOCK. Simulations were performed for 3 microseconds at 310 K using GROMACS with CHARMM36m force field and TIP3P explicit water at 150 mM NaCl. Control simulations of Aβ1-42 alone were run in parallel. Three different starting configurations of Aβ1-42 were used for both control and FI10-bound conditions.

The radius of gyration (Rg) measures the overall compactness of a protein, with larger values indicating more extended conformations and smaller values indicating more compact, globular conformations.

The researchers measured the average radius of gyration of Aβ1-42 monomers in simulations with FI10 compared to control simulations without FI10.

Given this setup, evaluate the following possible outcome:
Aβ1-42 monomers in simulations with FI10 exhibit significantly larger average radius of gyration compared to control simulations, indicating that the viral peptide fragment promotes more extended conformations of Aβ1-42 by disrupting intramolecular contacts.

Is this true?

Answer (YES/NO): YES